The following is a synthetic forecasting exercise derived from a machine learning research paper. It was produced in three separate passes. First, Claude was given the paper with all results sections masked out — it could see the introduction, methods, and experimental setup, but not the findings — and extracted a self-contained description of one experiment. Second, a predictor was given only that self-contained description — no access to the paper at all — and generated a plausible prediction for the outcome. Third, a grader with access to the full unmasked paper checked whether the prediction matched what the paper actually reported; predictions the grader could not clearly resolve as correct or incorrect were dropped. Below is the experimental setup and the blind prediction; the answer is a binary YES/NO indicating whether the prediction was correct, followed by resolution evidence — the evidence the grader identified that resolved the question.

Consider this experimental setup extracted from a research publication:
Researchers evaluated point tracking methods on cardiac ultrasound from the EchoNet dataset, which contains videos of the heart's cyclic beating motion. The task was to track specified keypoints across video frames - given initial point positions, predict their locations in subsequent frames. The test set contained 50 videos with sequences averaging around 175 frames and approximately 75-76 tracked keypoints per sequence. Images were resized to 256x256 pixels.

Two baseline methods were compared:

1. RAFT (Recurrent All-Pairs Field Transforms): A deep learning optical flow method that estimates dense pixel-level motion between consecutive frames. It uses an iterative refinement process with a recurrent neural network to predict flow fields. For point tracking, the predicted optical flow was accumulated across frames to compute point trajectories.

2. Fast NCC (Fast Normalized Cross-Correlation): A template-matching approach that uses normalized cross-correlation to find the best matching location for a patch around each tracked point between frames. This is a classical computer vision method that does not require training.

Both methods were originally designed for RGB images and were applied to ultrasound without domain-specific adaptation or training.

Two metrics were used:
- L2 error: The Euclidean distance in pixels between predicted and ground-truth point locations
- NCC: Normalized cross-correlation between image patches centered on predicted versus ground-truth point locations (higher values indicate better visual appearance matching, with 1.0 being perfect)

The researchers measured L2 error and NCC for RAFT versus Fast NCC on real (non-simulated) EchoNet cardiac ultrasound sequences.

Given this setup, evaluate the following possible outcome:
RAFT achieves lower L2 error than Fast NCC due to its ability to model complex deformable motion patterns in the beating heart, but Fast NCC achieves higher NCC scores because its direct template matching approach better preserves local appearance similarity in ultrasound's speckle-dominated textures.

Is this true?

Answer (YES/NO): YES